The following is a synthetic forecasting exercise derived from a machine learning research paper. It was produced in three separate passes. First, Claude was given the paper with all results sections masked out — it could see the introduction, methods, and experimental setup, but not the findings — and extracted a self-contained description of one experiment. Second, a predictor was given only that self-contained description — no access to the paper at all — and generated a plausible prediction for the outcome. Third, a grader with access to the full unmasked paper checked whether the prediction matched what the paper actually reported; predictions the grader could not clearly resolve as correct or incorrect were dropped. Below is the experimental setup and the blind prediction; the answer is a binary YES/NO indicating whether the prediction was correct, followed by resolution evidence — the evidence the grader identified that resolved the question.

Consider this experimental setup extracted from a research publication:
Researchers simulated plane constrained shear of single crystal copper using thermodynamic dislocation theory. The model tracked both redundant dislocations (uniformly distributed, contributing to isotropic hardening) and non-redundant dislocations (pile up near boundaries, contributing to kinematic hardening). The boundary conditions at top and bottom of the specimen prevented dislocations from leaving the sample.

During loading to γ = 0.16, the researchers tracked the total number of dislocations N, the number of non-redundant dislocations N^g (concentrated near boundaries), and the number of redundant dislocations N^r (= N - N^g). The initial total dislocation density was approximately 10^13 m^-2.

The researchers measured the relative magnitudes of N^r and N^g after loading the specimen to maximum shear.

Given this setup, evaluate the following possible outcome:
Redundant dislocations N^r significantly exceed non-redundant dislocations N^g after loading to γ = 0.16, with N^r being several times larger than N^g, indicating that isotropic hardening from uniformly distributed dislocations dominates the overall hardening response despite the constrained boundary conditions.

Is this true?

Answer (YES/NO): YES